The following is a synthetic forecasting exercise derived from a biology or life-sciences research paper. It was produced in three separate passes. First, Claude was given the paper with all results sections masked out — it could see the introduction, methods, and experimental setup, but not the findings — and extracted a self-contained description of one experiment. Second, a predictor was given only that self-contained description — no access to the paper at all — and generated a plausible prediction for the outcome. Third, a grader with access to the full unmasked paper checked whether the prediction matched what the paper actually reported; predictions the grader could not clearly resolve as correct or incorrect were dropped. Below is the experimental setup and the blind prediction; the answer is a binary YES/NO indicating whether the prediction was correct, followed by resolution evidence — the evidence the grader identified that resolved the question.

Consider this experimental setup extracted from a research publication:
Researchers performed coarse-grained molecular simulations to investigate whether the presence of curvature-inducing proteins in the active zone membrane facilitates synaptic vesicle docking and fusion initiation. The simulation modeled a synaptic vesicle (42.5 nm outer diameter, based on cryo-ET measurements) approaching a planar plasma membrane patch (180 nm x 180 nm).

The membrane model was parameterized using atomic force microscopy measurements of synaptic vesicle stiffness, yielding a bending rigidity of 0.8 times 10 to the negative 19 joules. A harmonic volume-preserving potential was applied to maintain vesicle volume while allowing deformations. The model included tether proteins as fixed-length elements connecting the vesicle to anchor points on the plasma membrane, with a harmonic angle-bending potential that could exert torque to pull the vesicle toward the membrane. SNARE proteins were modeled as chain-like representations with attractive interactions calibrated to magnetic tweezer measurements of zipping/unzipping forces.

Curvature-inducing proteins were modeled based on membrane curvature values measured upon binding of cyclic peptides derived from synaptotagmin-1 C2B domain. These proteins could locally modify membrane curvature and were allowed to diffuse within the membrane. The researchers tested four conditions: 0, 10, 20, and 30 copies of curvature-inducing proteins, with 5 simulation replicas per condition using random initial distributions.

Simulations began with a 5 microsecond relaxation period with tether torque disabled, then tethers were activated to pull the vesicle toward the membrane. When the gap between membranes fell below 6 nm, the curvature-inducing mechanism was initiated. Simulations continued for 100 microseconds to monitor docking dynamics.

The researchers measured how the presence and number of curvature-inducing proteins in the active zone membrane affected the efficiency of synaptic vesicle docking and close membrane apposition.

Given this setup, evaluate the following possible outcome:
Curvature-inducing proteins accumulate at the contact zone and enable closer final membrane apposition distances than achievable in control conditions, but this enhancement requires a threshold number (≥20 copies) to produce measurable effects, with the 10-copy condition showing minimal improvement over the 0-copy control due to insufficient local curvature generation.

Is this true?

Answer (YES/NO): NO